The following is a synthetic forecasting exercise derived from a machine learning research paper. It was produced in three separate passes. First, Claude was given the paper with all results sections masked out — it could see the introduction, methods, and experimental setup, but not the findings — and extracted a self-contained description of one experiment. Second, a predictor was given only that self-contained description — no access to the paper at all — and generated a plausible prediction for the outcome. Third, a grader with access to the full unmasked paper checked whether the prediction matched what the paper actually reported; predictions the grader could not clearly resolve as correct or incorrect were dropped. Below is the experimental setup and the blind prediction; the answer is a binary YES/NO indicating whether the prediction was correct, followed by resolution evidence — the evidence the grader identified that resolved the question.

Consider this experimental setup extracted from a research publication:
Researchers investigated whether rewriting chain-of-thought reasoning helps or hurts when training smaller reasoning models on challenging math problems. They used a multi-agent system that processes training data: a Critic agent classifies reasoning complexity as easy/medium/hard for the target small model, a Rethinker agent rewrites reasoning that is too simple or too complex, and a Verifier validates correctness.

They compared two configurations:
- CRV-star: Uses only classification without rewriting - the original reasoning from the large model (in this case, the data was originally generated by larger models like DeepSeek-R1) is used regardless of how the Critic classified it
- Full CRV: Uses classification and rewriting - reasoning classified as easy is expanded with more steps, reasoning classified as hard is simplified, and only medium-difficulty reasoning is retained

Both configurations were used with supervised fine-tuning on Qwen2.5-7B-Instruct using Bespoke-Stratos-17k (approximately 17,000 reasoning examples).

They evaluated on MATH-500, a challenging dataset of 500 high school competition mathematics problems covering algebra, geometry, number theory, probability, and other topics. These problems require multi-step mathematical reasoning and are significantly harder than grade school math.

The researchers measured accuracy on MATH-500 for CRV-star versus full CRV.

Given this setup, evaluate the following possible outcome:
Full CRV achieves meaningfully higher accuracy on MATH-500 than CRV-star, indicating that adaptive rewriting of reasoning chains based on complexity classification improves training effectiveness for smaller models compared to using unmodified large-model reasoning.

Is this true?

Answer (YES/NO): NO